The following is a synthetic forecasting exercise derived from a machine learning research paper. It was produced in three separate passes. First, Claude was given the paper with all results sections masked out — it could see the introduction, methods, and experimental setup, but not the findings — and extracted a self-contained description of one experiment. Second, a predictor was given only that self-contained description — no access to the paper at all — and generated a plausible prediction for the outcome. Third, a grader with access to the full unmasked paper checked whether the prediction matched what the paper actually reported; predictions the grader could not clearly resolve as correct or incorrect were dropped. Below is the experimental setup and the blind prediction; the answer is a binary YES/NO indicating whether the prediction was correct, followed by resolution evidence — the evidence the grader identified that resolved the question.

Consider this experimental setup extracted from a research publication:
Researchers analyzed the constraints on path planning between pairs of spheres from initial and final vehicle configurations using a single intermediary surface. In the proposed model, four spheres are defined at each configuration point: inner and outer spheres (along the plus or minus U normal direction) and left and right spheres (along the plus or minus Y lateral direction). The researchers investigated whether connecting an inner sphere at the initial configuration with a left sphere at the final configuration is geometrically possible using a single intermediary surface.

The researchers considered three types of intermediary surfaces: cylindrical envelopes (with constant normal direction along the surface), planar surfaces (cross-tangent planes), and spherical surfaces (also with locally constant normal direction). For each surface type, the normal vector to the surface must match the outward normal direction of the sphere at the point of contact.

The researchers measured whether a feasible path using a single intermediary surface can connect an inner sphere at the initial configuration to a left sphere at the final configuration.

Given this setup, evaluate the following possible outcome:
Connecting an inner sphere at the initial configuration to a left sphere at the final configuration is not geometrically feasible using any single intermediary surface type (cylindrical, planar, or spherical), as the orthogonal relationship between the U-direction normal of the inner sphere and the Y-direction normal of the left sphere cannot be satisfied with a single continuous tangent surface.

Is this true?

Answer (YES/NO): YES